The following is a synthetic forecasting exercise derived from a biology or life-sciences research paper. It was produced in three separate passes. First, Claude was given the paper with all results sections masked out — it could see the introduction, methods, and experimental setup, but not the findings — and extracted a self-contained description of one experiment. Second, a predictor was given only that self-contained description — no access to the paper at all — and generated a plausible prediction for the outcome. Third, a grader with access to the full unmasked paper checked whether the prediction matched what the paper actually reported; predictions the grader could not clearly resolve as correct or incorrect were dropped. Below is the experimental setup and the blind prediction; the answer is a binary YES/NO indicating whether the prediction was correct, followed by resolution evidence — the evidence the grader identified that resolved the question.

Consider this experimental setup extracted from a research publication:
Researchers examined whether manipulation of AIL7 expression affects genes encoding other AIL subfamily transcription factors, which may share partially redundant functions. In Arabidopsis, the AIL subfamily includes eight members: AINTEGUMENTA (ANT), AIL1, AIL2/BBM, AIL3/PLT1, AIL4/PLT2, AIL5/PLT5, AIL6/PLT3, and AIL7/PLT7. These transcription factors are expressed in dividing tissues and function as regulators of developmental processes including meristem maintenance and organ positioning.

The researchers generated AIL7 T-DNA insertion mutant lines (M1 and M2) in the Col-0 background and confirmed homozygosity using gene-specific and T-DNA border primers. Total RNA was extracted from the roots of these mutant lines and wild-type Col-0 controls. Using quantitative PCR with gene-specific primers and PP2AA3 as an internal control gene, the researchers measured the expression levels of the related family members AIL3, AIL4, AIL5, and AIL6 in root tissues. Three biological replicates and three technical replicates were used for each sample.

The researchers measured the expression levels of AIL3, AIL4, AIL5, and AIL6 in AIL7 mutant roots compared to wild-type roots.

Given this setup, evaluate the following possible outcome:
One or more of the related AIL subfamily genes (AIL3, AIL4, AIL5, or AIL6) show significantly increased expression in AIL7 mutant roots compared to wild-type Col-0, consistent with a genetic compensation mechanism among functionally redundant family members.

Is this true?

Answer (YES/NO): NO